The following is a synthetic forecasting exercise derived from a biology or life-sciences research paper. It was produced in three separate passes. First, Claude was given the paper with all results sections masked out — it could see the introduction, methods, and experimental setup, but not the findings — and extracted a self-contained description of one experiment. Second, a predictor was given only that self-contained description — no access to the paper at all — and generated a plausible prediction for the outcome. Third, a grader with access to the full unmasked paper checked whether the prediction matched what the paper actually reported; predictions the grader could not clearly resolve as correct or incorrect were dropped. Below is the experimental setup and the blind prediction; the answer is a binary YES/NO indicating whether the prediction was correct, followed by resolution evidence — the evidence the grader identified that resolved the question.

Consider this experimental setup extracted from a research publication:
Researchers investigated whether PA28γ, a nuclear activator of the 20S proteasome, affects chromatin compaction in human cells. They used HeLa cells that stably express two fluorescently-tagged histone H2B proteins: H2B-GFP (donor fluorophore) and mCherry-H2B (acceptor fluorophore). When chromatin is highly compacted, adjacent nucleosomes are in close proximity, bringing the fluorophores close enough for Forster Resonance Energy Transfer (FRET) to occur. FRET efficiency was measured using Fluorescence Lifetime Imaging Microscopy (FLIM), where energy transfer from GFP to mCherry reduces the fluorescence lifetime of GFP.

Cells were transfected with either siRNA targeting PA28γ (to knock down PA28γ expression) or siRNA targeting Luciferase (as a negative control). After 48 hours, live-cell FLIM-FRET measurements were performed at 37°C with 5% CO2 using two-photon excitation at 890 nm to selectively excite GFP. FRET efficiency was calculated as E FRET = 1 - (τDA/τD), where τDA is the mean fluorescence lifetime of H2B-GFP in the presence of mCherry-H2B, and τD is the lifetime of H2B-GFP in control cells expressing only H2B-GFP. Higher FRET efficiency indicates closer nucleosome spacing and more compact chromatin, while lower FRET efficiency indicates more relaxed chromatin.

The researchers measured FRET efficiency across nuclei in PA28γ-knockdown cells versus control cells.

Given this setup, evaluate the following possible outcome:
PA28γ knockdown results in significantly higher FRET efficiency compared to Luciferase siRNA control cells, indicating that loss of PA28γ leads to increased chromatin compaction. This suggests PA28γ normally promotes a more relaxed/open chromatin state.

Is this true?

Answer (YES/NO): NO